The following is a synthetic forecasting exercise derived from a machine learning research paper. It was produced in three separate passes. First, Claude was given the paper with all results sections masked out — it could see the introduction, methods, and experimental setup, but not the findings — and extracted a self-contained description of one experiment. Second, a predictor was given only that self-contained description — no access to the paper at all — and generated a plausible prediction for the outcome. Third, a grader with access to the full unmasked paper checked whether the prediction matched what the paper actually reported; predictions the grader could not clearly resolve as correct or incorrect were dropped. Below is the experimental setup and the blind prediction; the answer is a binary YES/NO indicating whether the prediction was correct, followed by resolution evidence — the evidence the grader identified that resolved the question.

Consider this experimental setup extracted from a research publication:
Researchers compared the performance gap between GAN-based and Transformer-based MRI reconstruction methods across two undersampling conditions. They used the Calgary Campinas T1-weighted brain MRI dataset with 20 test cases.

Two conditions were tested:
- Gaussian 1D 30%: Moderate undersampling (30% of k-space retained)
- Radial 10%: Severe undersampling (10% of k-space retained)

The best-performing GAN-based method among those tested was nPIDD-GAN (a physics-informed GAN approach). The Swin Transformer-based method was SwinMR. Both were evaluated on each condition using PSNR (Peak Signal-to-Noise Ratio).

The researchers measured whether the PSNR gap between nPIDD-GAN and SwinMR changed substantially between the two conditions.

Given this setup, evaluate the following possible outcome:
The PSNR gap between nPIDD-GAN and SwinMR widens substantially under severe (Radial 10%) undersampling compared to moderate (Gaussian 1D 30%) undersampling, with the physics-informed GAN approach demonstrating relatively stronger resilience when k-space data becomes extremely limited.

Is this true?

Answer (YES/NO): NO